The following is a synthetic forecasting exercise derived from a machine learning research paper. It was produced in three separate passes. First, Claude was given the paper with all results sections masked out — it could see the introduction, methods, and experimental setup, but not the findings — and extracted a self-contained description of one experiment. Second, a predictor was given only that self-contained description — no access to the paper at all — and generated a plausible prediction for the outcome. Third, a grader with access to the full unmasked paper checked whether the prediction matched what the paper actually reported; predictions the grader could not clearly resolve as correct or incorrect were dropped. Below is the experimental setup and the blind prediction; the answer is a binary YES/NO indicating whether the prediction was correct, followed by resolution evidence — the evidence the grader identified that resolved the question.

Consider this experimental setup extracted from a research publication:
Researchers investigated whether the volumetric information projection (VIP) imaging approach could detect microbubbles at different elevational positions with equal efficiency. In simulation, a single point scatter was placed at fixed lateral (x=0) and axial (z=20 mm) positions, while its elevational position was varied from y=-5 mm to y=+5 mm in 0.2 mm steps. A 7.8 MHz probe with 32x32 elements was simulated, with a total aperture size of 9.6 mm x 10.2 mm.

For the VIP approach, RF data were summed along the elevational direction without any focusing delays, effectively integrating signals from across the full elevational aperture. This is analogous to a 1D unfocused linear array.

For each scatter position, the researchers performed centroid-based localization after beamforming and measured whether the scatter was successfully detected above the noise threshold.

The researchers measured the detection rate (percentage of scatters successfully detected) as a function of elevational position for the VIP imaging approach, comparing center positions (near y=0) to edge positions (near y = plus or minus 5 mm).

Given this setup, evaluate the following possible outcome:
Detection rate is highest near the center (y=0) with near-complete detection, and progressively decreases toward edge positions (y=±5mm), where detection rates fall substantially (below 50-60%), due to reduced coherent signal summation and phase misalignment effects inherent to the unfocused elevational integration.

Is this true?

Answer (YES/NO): NO